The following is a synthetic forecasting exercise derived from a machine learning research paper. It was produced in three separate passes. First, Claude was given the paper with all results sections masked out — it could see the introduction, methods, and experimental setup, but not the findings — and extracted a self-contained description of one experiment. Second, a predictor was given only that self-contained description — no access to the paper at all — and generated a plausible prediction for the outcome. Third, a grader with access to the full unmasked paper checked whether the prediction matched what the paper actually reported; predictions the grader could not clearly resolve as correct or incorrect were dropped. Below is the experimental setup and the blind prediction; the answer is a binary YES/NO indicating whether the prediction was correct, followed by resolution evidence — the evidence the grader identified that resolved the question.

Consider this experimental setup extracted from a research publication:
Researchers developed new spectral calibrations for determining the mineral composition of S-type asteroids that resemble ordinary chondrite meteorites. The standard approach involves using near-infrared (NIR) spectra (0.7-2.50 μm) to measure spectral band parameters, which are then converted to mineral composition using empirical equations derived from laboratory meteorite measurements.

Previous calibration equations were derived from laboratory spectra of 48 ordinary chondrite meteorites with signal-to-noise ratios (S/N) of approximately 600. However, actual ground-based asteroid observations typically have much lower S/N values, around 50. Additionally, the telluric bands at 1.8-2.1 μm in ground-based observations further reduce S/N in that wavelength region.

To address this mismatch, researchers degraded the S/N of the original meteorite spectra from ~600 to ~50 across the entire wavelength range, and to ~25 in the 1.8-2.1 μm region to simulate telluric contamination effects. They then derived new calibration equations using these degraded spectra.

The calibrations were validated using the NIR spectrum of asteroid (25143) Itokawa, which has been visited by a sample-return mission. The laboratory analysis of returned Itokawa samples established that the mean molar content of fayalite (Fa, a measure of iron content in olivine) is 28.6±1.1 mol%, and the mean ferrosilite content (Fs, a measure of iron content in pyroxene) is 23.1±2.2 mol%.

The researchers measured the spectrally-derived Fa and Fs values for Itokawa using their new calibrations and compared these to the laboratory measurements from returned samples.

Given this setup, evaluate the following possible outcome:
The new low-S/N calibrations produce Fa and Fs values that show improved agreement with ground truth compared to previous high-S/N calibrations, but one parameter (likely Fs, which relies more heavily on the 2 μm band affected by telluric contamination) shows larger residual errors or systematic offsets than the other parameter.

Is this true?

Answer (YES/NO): NO